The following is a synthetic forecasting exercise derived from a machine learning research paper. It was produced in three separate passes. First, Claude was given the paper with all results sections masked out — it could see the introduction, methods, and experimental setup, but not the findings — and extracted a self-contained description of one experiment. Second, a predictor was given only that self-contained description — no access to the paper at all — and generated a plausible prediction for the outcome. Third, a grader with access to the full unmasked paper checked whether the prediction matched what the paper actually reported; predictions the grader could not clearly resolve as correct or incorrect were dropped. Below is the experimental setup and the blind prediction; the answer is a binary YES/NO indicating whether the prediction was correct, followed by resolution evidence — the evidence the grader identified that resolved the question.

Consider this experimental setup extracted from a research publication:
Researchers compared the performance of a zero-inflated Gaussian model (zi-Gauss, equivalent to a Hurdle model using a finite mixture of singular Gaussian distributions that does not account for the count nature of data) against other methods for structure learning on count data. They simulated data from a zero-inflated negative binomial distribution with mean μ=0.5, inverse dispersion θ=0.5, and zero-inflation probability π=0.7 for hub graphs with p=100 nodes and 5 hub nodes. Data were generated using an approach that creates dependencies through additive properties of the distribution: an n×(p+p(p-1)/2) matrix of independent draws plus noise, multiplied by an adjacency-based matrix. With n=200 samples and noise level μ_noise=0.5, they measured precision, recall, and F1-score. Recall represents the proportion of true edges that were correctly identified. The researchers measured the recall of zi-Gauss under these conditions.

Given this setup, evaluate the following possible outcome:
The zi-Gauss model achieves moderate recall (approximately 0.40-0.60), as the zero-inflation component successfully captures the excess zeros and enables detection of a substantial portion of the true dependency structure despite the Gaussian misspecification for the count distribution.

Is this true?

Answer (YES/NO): NO